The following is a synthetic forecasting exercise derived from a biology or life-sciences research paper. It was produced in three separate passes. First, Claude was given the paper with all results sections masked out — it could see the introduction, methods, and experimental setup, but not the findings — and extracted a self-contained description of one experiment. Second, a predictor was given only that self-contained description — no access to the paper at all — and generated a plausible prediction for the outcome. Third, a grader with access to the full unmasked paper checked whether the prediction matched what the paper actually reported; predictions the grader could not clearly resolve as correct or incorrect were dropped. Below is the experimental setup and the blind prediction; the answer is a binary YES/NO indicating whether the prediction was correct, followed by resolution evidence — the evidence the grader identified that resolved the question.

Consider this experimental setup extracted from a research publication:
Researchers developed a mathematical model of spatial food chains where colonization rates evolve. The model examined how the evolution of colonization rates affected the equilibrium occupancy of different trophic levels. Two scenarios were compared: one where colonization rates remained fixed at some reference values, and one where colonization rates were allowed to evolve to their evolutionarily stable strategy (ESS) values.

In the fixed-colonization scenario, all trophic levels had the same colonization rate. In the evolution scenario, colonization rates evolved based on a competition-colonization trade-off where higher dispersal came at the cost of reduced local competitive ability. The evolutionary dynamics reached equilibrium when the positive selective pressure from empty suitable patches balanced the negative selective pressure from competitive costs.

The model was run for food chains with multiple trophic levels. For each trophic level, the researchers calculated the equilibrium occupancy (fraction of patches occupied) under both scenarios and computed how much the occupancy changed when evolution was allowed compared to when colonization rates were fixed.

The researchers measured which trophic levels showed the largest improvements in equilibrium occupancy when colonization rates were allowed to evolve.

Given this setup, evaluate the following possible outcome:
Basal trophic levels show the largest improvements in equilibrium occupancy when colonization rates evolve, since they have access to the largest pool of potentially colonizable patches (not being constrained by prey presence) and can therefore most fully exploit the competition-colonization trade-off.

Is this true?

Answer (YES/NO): NO